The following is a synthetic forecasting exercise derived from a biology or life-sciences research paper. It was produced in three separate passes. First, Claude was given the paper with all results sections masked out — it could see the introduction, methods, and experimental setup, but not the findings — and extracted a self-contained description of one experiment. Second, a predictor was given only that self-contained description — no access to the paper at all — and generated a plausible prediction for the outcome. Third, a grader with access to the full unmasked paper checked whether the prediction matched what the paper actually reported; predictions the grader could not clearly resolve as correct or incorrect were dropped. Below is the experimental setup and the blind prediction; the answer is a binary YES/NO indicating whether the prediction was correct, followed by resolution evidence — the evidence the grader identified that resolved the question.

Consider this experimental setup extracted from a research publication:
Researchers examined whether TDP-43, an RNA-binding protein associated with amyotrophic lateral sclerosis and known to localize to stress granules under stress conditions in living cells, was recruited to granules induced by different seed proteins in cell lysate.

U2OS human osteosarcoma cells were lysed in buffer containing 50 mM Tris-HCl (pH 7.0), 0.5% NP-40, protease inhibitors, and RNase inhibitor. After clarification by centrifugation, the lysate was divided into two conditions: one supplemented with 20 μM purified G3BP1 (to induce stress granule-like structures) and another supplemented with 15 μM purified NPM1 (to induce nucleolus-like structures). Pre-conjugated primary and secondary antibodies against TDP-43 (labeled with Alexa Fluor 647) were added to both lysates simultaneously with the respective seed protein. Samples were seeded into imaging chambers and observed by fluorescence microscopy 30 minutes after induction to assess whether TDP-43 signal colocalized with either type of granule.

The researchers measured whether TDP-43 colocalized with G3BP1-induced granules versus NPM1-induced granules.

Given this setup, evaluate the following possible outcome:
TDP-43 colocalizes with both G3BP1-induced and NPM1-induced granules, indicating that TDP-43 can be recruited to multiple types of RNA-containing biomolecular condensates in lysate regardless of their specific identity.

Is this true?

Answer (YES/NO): NO